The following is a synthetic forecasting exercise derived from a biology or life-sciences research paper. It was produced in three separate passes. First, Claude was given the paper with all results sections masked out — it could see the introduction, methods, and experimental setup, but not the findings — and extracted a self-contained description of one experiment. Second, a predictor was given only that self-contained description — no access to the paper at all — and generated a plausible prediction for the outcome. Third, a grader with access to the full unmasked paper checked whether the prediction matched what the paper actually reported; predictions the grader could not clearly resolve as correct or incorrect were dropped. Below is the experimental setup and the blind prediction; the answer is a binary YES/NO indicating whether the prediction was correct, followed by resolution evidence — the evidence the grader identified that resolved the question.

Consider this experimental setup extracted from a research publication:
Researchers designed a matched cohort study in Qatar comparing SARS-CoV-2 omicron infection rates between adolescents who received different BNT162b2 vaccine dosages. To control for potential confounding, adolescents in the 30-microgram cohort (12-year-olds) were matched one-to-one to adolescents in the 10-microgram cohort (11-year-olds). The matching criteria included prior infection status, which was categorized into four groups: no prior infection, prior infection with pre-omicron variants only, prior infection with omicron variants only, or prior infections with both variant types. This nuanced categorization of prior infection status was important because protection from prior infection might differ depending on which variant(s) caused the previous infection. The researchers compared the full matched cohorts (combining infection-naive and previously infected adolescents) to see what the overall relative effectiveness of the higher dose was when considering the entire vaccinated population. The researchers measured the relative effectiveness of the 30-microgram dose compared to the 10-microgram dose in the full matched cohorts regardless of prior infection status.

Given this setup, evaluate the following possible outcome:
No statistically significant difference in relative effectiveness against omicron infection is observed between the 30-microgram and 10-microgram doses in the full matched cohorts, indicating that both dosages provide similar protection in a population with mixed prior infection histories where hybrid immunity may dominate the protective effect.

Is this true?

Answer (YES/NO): YES